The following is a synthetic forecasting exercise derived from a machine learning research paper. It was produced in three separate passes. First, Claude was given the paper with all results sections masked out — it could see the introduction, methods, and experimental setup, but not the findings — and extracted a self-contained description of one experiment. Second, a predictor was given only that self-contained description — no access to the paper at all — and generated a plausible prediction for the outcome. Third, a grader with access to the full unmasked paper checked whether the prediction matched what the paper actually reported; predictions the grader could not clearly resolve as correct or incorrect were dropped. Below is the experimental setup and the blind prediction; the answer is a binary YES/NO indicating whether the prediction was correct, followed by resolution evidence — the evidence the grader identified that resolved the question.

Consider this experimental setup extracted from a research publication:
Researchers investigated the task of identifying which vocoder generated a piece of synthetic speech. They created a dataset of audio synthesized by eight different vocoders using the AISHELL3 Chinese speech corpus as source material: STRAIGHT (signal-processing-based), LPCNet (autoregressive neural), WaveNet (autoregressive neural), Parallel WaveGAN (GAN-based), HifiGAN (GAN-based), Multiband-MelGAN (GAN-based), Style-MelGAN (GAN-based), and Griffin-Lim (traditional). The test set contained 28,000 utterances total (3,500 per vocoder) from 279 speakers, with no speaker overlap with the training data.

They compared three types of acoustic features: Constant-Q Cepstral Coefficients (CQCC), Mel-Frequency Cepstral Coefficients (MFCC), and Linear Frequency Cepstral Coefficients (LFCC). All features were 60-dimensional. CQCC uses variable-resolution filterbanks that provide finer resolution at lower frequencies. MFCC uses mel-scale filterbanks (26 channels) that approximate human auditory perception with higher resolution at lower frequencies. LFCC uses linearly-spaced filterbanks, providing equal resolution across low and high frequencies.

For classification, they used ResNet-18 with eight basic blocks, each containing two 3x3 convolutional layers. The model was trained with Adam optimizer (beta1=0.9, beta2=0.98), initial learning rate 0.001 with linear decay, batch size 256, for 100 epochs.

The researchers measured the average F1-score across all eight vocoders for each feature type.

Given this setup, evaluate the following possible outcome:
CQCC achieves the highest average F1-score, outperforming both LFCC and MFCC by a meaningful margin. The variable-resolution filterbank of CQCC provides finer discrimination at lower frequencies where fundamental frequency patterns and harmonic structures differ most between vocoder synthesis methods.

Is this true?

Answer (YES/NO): NO